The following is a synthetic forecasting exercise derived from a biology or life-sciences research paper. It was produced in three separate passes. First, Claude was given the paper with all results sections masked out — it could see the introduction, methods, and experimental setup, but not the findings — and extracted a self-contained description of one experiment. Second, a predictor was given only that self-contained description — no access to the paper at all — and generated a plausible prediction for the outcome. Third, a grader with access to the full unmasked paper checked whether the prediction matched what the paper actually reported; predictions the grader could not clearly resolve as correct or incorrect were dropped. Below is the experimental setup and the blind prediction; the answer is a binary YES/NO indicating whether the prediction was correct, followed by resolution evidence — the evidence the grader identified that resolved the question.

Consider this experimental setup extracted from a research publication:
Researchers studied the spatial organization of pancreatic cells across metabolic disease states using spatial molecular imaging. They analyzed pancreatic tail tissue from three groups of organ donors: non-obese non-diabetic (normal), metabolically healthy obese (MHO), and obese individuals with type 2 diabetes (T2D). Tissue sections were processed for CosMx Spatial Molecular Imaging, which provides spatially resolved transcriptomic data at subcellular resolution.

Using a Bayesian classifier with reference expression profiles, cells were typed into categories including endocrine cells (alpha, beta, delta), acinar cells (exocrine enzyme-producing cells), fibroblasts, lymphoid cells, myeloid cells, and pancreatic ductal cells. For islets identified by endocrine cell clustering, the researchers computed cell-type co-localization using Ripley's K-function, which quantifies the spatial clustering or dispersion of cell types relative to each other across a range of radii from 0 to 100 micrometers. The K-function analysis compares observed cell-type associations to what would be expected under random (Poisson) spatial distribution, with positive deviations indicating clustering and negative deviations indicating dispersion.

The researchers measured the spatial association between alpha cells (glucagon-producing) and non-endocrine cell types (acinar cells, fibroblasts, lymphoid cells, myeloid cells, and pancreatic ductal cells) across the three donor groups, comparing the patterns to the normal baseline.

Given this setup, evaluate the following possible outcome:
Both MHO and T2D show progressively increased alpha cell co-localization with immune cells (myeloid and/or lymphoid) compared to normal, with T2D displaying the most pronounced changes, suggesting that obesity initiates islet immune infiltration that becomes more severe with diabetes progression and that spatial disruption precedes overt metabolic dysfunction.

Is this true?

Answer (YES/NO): NO